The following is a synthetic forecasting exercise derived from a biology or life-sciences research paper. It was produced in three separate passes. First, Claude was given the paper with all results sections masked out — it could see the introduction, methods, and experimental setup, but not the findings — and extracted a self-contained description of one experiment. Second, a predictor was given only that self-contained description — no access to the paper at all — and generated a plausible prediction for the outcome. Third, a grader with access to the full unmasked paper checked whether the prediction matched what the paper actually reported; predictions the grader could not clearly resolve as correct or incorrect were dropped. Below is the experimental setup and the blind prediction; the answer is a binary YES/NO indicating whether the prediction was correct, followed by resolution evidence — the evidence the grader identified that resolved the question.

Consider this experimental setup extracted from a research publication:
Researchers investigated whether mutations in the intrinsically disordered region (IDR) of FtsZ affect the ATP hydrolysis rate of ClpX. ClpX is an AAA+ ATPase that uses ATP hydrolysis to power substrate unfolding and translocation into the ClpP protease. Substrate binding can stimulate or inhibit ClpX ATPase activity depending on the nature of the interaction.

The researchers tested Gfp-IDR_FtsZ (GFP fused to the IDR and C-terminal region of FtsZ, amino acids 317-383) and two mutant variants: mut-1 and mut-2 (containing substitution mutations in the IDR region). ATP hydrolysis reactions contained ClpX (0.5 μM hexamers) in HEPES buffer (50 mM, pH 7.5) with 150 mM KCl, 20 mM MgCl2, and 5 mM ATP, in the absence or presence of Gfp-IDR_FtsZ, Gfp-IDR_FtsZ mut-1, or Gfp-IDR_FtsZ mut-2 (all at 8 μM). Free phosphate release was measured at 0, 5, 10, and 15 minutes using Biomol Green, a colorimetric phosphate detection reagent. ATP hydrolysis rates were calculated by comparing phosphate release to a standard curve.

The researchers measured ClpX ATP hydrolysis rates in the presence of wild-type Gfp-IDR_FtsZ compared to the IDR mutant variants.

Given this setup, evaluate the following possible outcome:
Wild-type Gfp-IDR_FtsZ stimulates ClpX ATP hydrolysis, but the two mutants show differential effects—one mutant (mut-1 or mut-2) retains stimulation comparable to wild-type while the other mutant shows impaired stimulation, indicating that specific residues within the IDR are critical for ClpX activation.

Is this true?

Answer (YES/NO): YES